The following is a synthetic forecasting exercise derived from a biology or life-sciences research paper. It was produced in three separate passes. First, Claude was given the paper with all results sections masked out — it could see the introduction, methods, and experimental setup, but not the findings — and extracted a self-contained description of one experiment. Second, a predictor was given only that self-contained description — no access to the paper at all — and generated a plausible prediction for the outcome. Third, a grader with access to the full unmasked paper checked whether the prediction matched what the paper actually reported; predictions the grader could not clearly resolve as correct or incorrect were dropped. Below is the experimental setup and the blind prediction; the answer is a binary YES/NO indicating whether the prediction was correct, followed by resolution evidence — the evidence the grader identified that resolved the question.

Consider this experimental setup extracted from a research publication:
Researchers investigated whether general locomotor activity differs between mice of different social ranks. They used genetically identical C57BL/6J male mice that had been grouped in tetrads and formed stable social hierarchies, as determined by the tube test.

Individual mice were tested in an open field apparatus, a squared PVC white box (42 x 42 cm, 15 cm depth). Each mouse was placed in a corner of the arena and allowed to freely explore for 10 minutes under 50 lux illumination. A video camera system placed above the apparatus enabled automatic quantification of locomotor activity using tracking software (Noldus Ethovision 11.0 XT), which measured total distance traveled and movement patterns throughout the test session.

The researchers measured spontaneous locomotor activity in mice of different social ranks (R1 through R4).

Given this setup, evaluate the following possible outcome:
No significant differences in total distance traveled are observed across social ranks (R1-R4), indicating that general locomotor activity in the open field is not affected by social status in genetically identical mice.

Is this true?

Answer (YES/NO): YES